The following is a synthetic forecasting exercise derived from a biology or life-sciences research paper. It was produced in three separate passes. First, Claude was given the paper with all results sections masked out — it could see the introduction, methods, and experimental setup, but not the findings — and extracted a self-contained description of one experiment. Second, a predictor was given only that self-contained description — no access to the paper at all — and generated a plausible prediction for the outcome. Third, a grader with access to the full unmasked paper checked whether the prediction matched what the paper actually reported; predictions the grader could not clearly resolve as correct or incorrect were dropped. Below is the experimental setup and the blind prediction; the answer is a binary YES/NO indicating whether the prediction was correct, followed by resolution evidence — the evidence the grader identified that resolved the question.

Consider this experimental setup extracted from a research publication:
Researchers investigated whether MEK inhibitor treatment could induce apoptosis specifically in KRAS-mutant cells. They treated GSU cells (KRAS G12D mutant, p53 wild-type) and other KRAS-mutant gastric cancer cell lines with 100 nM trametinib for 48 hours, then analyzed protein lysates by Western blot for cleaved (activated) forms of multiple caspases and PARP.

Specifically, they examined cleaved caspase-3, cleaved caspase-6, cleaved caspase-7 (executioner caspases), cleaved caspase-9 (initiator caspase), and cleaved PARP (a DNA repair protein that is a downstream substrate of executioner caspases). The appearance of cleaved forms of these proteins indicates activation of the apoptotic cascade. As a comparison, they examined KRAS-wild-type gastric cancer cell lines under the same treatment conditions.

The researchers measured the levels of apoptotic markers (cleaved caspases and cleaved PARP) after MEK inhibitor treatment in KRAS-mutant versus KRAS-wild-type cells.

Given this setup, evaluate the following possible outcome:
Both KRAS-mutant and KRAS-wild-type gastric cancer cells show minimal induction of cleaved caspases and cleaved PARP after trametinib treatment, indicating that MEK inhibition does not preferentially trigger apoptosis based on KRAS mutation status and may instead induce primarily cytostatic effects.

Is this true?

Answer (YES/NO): NO